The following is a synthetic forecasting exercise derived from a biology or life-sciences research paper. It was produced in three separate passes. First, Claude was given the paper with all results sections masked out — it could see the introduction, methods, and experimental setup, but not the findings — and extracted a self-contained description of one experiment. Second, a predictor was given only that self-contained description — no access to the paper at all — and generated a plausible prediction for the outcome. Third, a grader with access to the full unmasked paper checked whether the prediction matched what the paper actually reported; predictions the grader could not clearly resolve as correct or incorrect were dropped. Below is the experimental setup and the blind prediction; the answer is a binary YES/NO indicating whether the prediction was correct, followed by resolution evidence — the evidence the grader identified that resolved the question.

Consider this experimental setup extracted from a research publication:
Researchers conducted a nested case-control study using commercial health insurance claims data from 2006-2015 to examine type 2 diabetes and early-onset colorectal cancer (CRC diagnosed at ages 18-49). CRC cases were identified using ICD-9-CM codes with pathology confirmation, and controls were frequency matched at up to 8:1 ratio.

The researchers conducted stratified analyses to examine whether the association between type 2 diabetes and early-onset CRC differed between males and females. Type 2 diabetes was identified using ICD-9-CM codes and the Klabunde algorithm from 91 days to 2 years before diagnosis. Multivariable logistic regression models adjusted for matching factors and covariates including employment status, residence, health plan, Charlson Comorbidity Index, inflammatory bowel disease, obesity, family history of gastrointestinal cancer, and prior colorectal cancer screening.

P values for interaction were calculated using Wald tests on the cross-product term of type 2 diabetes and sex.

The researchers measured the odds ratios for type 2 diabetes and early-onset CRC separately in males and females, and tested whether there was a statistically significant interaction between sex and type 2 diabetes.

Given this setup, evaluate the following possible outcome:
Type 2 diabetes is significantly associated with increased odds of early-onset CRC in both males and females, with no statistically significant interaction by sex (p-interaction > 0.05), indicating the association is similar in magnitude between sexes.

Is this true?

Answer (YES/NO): YES